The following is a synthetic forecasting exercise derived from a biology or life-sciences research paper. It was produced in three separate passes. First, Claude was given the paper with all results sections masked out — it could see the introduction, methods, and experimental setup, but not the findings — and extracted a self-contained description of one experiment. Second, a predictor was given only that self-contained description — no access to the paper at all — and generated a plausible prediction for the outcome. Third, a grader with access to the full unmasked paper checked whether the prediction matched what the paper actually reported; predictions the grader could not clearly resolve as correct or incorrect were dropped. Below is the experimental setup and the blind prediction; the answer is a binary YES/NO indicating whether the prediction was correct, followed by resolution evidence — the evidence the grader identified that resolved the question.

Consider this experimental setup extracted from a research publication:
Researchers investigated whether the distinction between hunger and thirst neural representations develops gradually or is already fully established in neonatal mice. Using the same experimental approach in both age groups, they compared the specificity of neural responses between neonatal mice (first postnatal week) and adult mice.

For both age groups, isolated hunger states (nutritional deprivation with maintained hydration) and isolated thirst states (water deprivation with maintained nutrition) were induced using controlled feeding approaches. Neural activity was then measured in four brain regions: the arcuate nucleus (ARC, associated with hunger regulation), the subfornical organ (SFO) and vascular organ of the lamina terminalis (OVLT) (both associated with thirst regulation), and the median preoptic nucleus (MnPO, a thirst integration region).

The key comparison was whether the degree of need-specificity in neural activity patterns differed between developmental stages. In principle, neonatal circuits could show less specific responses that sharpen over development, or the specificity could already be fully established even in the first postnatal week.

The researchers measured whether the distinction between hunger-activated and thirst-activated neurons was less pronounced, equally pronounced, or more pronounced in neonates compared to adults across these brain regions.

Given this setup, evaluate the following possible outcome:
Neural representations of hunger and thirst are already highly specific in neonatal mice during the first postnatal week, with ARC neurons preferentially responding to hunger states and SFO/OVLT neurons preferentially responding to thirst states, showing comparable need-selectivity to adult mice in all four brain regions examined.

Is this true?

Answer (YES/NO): YES